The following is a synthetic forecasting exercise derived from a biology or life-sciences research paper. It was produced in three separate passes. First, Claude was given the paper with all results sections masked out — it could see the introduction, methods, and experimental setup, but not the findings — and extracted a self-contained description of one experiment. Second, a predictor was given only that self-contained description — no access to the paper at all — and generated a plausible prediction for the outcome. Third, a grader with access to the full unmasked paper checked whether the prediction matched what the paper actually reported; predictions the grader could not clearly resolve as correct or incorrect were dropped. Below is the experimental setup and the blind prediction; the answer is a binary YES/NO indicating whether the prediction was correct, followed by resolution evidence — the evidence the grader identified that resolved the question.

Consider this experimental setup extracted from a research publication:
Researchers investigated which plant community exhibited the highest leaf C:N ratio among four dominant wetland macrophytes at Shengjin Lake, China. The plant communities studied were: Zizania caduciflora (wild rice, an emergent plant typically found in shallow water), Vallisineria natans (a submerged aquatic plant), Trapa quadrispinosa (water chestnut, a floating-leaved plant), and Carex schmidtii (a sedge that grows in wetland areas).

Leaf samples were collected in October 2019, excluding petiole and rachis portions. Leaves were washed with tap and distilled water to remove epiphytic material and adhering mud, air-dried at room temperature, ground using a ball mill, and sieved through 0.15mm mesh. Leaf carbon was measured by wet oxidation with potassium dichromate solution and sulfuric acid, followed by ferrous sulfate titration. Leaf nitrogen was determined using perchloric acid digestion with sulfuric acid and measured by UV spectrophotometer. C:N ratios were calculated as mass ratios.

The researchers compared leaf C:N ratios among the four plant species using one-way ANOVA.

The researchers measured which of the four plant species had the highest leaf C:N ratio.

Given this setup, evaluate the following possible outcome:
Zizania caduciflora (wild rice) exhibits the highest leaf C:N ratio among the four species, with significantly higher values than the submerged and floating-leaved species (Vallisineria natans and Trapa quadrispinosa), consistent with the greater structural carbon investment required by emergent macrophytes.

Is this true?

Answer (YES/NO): NO